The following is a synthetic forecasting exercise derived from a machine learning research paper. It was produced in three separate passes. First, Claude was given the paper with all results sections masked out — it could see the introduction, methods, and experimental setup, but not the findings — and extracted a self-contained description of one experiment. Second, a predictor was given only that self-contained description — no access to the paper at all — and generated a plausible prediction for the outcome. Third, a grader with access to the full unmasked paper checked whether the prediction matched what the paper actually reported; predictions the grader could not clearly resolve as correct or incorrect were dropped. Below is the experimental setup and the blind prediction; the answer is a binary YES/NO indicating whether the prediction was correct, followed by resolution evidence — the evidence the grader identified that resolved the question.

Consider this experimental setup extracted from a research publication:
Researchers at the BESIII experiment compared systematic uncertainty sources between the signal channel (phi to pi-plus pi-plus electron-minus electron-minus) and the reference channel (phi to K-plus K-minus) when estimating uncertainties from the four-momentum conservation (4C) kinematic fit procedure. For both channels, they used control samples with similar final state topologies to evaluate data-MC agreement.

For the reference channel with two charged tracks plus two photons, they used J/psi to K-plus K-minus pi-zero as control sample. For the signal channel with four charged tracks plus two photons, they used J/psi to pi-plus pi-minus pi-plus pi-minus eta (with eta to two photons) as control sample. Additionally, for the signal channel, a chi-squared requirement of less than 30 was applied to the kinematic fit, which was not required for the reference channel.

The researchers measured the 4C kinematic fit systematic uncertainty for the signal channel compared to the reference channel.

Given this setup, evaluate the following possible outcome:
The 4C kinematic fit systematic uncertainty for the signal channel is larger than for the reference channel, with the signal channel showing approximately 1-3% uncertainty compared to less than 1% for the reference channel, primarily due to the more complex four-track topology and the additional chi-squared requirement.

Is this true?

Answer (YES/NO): YES